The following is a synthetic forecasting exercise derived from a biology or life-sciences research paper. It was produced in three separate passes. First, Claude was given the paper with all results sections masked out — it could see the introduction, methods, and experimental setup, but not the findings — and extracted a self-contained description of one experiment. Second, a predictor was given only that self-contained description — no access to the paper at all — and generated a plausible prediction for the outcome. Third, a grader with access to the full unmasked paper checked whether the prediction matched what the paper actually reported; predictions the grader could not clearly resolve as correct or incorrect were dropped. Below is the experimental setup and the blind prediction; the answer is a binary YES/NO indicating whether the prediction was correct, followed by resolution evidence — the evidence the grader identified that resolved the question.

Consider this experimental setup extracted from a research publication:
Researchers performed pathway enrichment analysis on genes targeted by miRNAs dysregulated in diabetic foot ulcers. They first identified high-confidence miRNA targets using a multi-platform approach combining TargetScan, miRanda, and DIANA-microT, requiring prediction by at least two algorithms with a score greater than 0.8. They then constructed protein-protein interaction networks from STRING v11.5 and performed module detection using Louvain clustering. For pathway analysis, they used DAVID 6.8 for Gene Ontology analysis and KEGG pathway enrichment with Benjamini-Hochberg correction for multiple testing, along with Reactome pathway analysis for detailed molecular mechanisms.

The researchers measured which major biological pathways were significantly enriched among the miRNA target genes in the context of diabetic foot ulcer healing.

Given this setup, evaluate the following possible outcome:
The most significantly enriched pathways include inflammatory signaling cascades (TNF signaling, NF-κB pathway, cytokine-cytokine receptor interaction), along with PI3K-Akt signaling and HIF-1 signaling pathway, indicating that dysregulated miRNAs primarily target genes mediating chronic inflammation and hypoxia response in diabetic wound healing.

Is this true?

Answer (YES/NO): NO